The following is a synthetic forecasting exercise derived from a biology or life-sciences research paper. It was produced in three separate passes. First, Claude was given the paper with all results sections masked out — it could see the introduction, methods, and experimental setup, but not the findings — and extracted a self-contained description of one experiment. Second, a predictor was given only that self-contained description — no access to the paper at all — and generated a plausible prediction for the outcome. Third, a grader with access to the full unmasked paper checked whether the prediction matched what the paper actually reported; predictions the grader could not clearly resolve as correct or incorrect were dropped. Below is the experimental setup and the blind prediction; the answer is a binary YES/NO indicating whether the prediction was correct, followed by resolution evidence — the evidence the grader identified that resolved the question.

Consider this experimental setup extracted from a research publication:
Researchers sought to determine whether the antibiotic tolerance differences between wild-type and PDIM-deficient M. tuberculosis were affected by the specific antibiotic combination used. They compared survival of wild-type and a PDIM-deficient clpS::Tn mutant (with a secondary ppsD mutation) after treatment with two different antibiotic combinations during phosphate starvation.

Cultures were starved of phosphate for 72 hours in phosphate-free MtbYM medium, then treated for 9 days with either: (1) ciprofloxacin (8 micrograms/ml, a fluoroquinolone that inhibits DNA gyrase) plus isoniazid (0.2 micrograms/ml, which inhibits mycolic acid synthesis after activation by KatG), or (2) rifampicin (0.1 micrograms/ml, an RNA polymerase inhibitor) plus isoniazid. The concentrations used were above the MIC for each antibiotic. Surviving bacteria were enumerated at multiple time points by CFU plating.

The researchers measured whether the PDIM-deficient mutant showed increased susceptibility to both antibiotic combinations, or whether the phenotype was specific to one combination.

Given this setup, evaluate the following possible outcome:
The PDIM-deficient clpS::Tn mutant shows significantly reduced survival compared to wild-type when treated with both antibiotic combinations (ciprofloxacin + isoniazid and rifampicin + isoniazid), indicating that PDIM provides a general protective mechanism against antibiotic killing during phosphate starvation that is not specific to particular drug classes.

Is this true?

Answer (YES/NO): YES